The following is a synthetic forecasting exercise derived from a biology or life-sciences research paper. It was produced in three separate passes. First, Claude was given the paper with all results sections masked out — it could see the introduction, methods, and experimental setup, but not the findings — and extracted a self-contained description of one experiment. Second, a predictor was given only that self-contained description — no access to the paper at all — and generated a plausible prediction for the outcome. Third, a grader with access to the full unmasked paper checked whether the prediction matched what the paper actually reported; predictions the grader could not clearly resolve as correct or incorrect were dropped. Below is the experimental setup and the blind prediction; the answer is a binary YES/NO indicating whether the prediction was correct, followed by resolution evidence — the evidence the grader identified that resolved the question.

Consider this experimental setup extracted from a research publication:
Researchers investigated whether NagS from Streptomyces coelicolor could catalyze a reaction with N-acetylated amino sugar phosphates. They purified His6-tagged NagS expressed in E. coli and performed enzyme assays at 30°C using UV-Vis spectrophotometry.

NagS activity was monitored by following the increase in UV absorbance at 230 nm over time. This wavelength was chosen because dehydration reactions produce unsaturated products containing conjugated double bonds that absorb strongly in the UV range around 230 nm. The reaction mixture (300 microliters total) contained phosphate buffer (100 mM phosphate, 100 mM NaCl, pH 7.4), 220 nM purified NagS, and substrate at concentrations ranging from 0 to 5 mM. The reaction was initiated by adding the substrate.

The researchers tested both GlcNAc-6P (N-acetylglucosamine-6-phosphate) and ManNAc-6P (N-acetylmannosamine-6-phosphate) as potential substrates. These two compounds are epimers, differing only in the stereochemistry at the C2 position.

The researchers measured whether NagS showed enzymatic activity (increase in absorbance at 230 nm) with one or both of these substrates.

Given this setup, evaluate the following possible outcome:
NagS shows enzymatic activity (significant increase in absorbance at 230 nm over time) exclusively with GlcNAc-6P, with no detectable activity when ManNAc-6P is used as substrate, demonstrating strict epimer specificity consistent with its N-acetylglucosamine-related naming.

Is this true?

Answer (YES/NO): NO